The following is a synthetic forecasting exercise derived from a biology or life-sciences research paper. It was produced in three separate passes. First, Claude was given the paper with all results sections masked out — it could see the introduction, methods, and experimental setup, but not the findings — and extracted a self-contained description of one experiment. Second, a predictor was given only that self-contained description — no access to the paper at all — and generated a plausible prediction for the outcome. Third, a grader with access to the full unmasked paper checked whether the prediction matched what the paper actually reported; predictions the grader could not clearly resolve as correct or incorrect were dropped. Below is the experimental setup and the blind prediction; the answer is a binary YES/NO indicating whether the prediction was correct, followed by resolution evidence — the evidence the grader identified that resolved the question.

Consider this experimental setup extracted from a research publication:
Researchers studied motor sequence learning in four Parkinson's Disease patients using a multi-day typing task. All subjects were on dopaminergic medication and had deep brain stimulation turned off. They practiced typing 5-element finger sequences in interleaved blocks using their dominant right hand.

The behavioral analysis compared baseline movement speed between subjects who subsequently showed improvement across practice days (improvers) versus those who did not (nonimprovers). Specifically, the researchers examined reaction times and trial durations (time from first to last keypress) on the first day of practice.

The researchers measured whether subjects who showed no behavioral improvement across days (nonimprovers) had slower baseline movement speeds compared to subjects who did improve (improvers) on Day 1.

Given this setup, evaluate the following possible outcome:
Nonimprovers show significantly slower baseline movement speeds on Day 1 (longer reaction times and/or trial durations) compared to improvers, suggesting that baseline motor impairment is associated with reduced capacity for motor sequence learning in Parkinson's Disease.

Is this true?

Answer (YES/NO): NO